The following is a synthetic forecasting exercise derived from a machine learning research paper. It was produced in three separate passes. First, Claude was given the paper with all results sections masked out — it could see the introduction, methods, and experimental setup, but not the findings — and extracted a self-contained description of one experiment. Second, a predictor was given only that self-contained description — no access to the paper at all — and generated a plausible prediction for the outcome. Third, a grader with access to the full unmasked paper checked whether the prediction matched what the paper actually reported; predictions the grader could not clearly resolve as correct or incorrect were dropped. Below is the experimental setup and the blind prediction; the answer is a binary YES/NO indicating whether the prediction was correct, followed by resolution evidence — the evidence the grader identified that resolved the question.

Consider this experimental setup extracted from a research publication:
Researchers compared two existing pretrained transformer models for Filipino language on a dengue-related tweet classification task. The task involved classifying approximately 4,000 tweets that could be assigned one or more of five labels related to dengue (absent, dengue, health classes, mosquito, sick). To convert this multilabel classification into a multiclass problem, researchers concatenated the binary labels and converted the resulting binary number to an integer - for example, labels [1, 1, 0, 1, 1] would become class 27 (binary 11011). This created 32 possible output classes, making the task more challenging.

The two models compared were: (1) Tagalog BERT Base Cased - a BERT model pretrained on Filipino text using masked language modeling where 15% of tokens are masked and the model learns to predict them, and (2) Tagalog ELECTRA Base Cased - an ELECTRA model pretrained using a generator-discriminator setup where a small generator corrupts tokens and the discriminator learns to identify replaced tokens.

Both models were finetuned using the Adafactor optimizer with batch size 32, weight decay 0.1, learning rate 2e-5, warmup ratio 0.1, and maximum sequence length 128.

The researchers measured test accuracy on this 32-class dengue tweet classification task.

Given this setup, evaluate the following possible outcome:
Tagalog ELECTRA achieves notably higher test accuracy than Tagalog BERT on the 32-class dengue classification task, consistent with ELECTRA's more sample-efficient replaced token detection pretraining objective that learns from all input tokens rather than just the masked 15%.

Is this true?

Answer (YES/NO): NO